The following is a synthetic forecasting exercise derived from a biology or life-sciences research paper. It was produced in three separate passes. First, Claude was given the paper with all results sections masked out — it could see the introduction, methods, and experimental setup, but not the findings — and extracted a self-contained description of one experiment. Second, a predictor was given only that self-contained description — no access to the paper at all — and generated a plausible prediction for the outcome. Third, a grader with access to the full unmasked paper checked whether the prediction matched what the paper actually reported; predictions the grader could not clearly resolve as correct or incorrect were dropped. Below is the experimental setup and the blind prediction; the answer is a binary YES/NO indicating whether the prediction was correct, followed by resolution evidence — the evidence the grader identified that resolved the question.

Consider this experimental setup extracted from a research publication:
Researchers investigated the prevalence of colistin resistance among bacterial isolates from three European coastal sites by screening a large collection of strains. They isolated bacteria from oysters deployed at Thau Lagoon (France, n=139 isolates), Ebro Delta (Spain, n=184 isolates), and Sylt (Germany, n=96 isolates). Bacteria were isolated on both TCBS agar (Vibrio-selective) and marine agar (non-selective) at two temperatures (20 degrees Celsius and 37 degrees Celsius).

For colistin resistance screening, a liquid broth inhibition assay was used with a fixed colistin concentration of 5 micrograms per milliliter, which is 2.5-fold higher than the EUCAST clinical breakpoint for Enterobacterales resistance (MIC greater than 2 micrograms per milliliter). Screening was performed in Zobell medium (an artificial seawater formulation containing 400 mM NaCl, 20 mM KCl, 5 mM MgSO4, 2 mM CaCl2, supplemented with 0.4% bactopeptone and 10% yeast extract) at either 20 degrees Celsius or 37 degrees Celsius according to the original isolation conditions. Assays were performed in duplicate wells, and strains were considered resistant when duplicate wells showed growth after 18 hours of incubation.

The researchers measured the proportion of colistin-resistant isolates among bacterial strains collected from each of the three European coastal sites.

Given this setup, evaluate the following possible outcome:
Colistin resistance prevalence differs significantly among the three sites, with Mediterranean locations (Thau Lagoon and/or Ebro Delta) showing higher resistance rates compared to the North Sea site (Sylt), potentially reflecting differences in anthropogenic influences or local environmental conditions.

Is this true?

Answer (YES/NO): NO